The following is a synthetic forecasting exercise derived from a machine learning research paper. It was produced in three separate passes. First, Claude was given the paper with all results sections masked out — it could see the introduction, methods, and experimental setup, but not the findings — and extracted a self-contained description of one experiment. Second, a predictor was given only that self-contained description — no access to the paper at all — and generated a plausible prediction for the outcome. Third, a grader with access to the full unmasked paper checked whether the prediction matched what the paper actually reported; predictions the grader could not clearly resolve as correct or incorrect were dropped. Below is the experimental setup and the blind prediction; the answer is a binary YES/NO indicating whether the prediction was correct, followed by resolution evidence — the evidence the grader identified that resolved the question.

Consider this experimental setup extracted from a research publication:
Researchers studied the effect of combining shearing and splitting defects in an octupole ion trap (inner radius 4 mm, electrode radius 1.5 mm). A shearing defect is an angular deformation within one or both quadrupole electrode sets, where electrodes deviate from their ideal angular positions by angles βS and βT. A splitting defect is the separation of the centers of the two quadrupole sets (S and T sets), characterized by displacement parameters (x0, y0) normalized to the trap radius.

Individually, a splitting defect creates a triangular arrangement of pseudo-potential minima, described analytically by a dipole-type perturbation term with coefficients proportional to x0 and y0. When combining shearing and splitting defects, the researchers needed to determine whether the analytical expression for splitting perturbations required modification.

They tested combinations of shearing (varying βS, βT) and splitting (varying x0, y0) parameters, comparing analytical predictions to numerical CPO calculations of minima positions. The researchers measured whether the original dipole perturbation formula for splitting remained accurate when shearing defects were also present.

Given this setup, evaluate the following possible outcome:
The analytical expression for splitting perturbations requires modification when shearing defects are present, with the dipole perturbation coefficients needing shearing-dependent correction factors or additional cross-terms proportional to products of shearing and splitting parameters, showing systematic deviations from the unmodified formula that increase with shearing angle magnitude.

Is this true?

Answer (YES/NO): YES